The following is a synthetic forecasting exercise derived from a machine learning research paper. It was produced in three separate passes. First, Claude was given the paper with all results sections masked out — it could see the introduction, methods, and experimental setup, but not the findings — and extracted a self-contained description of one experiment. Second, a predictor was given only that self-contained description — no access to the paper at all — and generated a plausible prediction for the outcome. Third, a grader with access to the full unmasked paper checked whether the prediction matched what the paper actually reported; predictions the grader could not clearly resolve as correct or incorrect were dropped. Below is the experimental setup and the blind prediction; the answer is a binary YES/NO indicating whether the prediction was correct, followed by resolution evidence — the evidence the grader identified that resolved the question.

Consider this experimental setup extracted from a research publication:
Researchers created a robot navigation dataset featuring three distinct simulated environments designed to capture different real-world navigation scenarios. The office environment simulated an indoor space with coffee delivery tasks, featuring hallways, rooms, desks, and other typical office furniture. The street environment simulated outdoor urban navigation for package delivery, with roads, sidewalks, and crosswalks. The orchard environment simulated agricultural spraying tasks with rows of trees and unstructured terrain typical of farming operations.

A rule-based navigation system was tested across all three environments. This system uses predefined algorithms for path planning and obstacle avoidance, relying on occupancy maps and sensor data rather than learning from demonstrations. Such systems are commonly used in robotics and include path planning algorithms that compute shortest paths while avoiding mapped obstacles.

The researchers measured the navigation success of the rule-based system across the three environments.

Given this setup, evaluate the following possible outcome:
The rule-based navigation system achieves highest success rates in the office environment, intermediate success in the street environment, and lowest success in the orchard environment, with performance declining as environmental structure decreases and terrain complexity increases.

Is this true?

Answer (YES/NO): NO